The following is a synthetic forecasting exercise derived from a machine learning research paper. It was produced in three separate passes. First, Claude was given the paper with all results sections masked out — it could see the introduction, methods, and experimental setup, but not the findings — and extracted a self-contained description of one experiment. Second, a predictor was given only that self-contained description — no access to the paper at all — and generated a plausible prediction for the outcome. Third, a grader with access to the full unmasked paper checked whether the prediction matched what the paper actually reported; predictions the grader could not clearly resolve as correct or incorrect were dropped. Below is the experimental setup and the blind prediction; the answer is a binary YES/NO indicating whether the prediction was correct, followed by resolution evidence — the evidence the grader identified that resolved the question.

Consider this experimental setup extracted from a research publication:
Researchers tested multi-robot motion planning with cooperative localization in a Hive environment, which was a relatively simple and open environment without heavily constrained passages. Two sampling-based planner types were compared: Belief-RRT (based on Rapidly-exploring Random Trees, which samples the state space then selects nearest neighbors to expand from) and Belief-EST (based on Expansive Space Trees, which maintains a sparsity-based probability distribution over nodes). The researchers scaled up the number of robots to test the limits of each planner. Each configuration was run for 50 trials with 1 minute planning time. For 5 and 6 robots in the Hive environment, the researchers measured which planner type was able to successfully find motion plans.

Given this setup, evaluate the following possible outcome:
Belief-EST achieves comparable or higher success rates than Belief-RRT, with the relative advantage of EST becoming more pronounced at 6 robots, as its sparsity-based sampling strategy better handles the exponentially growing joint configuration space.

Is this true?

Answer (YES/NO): NO